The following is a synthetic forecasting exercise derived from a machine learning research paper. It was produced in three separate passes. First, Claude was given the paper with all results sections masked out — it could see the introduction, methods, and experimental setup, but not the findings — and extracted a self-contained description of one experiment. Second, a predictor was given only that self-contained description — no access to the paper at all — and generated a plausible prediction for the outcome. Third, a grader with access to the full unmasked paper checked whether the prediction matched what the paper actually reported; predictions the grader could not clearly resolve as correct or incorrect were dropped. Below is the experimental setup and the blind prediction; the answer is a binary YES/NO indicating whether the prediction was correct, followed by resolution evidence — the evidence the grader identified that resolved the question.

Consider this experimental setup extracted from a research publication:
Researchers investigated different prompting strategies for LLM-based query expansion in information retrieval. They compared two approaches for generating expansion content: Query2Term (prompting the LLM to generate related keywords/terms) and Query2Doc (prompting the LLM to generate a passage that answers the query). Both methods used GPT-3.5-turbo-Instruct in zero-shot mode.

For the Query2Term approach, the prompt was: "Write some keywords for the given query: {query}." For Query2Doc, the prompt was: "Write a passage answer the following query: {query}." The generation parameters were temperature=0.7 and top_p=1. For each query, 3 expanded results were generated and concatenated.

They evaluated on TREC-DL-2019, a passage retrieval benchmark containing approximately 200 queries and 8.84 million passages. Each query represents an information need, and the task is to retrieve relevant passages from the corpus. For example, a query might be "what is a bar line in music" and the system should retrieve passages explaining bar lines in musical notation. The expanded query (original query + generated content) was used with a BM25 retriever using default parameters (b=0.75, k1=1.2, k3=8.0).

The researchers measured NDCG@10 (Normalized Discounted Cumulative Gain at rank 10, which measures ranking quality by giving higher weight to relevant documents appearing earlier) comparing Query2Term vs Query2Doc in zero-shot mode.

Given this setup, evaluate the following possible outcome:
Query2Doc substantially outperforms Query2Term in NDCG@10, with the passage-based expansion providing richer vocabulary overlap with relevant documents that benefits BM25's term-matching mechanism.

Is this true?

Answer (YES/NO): YES